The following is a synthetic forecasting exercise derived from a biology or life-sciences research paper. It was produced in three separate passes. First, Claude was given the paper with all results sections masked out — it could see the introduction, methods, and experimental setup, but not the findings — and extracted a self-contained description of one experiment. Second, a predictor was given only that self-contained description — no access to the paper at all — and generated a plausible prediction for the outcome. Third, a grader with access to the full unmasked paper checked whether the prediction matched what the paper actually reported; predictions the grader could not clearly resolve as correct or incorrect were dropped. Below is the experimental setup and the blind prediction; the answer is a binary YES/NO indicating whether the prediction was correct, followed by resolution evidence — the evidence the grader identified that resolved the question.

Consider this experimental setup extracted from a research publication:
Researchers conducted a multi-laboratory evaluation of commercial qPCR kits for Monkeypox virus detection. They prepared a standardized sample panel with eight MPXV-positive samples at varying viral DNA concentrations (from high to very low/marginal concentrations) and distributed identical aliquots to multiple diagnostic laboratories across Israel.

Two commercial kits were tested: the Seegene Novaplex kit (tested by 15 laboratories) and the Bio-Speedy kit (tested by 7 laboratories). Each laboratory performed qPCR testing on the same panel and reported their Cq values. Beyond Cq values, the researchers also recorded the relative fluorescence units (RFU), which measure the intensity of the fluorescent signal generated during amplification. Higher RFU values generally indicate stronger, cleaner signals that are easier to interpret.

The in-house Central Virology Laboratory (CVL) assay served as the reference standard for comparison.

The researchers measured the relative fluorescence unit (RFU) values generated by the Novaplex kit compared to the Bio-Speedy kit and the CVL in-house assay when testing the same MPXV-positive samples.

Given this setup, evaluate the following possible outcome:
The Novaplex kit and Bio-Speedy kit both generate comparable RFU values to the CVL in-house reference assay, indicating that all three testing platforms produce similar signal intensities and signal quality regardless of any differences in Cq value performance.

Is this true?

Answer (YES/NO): NO